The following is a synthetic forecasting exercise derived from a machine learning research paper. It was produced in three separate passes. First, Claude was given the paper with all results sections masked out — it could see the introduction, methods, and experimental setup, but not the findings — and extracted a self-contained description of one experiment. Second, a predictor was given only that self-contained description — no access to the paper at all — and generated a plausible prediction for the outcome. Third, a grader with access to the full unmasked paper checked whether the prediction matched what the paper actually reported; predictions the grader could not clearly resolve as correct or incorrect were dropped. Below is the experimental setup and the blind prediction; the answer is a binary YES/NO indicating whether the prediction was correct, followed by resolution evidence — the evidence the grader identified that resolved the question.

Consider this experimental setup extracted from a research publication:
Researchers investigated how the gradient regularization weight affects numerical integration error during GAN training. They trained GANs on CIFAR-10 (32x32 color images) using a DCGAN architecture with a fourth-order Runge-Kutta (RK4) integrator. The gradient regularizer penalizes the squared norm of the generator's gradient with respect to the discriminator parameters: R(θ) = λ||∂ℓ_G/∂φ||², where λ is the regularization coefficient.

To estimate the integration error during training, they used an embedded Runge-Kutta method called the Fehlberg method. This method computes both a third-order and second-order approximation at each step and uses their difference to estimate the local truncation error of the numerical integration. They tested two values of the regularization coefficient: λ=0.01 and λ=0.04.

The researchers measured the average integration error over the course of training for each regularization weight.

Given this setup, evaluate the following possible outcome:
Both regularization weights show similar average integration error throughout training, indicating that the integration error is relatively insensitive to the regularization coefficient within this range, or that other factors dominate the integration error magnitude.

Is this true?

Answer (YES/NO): NO